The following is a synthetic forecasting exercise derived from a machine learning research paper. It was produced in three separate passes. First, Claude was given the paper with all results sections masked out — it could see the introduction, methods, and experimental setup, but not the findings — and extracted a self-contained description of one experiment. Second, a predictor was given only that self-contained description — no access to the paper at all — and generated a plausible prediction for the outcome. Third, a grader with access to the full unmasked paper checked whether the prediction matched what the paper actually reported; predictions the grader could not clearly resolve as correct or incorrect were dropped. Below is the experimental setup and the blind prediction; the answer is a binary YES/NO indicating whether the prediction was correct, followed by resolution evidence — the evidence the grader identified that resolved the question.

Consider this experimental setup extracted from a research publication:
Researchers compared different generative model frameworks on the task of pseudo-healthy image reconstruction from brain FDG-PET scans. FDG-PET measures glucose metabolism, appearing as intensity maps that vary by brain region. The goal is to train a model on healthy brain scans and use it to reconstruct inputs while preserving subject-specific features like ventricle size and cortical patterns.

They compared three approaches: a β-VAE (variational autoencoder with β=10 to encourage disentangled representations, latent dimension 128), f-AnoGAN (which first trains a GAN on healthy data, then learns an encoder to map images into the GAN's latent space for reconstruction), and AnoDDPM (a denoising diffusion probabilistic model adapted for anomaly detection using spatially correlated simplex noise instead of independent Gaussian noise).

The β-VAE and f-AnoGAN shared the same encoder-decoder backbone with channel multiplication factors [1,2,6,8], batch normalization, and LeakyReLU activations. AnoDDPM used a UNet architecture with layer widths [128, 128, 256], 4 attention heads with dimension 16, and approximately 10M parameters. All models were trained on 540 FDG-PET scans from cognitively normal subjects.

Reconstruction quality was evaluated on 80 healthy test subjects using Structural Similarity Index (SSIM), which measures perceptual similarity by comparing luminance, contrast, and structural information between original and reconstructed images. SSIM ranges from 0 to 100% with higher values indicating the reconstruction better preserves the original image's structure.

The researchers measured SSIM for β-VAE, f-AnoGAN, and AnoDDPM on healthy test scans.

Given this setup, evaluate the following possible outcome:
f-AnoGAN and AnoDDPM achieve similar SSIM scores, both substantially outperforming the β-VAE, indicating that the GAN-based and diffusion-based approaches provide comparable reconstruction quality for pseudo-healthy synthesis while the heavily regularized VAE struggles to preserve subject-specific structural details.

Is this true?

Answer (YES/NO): NO